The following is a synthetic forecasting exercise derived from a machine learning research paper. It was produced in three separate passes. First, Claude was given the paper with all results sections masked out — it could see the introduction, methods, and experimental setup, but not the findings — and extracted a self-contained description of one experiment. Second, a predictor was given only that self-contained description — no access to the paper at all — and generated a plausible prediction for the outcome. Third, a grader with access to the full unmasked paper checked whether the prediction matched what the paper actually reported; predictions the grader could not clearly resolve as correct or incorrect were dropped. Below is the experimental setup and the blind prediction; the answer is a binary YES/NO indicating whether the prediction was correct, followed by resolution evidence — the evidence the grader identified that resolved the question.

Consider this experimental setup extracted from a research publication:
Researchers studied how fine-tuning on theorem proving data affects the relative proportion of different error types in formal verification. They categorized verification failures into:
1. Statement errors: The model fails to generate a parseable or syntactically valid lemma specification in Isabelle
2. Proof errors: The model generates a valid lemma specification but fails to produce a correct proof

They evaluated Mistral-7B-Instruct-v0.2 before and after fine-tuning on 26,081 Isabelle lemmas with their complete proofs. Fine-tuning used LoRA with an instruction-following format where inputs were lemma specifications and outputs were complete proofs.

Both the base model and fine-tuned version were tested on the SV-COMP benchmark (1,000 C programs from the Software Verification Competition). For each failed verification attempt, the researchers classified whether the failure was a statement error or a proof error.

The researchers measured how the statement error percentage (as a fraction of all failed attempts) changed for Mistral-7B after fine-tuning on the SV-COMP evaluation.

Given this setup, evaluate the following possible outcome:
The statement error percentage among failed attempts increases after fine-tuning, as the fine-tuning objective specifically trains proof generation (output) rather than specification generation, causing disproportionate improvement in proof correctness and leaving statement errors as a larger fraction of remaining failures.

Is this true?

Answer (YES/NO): YES